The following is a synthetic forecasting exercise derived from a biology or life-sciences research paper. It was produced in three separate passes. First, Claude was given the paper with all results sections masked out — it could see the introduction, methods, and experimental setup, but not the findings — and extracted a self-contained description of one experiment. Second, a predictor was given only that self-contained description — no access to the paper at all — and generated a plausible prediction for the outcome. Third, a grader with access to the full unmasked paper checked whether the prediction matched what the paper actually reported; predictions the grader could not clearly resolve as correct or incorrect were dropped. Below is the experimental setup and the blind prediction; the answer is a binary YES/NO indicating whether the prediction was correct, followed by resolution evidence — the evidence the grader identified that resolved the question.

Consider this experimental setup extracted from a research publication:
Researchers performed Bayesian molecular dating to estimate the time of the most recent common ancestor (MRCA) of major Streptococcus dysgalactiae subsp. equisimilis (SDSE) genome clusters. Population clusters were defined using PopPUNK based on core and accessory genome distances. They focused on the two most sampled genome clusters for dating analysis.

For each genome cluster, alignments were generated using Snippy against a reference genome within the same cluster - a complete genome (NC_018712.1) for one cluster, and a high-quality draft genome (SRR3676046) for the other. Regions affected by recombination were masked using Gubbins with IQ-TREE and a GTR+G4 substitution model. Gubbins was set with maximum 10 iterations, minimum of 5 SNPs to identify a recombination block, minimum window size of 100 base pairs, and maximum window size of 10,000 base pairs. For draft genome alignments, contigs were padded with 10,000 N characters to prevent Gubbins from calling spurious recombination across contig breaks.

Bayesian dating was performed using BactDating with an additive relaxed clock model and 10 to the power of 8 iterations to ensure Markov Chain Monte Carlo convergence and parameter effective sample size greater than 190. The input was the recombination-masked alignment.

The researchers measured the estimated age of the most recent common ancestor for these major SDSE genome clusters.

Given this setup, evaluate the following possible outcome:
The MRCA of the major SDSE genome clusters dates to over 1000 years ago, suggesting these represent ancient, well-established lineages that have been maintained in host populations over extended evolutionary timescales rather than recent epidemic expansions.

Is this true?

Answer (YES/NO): NO